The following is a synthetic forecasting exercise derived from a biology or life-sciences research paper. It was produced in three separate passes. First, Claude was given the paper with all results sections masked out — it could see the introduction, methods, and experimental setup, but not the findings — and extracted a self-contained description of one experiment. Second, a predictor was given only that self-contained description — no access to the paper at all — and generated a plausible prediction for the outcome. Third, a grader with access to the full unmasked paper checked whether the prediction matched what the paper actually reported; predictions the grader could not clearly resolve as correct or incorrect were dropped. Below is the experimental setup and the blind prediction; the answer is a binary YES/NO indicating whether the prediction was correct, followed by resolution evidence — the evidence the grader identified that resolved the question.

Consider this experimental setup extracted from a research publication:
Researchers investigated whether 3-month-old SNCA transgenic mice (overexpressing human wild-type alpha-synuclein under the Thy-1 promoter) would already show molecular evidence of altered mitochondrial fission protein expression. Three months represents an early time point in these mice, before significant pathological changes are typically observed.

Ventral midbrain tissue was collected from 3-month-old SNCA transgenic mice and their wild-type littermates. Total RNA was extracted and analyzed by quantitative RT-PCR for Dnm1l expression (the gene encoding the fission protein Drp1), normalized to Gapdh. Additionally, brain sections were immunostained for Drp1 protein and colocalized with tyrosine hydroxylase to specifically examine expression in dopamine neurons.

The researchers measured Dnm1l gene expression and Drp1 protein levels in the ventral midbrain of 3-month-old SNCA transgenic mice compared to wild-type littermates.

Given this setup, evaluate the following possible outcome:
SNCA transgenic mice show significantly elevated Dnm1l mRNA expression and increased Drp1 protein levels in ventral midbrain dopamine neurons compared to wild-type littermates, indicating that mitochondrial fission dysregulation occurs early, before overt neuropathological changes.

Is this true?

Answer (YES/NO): NO